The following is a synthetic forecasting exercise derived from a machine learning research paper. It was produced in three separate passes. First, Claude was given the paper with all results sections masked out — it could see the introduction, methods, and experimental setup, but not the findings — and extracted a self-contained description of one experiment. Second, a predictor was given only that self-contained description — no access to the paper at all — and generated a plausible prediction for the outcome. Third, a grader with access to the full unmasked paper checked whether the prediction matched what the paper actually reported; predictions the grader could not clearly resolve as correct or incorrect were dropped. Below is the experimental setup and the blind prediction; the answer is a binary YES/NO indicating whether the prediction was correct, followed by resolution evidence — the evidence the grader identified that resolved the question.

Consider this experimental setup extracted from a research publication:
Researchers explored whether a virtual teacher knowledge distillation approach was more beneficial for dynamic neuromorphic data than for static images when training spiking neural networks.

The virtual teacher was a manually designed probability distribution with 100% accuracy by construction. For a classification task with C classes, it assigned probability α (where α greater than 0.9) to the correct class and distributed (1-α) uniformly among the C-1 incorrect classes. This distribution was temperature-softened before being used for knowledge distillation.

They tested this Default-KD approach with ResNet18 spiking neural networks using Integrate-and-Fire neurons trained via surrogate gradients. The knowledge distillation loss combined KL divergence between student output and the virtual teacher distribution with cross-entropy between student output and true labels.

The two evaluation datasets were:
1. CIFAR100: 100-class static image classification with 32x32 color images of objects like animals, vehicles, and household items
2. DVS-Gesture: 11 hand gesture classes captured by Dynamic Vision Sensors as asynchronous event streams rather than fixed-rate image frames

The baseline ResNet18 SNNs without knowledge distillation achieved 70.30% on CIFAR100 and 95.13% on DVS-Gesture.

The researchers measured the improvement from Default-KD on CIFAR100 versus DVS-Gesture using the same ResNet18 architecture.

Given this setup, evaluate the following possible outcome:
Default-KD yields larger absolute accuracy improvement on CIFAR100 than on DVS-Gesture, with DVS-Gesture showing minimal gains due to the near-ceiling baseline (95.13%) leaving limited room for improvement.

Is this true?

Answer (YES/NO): NO